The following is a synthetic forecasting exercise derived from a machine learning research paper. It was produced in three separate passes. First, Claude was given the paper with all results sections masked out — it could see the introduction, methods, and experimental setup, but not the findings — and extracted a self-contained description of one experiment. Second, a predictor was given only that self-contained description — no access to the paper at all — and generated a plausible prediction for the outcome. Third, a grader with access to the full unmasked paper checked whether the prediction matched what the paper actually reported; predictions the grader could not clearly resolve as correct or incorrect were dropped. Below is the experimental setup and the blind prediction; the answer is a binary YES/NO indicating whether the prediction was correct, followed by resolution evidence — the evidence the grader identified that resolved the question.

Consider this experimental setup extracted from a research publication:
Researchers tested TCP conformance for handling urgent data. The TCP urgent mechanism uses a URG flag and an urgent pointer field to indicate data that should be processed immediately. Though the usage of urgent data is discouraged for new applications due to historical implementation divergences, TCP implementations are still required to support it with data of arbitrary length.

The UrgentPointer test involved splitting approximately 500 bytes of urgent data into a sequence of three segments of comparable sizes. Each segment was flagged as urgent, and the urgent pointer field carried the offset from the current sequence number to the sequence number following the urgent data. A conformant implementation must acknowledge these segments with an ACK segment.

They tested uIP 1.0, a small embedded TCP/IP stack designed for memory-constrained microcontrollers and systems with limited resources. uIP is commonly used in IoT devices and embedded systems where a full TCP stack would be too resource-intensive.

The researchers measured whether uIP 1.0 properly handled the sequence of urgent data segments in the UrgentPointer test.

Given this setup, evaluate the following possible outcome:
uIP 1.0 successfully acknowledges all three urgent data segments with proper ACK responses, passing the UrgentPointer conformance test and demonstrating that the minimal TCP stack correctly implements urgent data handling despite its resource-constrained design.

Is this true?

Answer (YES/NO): NO